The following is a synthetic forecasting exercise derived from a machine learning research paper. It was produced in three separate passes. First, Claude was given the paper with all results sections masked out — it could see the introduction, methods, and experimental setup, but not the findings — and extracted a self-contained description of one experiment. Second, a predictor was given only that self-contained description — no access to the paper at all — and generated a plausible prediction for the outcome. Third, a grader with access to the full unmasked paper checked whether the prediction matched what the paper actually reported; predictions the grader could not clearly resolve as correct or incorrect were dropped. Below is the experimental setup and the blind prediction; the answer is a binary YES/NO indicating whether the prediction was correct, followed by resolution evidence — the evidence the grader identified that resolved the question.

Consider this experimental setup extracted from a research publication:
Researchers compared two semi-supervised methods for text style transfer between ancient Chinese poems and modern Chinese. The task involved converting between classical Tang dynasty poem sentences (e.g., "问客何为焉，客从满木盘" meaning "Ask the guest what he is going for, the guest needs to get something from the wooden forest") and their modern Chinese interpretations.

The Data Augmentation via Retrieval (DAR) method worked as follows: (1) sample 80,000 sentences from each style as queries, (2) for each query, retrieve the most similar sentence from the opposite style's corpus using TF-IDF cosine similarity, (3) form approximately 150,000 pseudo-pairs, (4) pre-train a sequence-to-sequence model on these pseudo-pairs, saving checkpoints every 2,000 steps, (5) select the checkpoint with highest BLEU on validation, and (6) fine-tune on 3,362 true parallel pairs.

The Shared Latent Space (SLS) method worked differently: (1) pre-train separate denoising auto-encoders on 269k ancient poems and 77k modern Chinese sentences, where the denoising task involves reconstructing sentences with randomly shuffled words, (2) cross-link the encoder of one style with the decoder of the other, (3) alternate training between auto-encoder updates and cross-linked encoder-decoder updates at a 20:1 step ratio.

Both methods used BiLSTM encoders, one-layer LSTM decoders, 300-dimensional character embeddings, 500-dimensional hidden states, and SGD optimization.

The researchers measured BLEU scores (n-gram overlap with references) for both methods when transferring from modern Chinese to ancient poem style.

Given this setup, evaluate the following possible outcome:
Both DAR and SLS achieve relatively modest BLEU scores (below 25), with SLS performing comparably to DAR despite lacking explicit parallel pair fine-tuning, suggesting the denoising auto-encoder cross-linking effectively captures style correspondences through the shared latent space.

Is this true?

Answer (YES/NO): YES